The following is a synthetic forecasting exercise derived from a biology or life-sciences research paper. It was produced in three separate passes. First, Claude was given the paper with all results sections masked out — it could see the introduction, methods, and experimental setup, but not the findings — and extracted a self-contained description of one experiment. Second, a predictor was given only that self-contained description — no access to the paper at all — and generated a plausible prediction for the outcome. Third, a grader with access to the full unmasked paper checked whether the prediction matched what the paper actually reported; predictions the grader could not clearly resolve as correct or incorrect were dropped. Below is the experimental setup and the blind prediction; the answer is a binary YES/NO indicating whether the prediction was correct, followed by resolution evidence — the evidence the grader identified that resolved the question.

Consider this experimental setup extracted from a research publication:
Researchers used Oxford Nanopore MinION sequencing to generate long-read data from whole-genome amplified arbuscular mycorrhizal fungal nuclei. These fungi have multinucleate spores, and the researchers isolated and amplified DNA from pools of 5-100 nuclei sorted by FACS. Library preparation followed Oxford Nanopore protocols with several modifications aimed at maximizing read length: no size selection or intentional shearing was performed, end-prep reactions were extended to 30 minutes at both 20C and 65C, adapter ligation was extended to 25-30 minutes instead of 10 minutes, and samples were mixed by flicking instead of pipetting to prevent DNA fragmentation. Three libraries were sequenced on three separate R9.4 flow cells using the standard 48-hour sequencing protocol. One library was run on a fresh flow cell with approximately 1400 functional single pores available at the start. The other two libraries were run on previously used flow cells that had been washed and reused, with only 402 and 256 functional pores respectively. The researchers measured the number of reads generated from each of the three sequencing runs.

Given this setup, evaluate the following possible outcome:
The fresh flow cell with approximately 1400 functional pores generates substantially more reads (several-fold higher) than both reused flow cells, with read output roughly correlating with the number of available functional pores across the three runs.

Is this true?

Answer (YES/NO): NO